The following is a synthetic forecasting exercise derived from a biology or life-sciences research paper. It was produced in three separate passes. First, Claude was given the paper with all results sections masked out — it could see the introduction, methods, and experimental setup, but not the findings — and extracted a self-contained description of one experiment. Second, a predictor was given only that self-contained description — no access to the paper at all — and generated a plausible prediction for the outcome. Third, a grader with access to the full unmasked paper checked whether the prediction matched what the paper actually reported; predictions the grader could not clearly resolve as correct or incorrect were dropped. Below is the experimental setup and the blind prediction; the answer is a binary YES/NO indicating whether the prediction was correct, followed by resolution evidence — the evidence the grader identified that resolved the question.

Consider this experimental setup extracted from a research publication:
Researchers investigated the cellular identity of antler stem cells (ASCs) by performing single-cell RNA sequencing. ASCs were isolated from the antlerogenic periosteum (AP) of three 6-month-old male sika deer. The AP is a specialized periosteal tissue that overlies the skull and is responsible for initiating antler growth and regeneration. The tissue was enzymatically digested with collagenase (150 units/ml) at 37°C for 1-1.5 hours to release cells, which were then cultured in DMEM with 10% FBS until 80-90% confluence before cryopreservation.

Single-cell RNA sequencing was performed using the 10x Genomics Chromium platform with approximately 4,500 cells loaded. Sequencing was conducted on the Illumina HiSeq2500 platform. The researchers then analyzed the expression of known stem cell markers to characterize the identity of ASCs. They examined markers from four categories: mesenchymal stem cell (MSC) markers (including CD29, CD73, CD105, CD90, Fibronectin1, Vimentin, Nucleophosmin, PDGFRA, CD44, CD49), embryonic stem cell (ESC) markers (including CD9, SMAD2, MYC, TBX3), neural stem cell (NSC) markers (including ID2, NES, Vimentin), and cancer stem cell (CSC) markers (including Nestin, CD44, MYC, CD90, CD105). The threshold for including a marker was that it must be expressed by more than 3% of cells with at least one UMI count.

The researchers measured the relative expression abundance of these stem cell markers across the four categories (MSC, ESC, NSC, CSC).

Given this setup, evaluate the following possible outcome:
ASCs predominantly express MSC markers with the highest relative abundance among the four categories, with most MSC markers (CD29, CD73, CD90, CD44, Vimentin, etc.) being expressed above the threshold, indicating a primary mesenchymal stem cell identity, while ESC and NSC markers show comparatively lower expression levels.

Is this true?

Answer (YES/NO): NO